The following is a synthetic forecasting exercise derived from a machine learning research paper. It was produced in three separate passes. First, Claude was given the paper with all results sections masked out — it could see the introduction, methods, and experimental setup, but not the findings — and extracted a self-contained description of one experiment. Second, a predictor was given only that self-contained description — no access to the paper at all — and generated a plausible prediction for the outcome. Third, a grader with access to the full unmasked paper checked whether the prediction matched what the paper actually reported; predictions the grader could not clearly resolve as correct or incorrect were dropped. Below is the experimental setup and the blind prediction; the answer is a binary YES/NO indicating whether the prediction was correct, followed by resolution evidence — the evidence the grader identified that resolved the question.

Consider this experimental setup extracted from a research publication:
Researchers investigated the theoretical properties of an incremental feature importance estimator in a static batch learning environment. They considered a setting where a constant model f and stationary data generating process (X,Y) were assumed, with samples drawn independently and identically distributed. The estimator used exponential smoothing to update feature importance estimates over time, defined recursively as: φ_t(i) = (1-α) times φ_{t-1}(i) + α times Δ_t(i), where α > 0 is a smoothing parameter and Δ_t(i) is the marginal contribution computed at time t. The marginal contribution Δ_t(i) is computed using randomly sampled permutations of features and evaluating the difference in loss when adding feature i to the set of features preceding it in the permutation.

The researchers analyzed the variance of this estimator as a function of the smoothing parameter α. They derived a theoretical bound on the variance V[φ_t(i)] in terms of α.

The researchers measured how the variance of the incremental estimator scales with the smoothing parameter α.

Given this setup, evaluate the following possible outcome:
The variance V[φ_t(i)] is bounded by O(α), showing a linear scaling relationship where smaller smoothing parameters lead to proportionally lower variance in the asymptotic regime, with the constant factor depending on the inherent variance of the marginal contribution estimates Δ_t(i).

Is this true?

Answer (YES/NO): YES